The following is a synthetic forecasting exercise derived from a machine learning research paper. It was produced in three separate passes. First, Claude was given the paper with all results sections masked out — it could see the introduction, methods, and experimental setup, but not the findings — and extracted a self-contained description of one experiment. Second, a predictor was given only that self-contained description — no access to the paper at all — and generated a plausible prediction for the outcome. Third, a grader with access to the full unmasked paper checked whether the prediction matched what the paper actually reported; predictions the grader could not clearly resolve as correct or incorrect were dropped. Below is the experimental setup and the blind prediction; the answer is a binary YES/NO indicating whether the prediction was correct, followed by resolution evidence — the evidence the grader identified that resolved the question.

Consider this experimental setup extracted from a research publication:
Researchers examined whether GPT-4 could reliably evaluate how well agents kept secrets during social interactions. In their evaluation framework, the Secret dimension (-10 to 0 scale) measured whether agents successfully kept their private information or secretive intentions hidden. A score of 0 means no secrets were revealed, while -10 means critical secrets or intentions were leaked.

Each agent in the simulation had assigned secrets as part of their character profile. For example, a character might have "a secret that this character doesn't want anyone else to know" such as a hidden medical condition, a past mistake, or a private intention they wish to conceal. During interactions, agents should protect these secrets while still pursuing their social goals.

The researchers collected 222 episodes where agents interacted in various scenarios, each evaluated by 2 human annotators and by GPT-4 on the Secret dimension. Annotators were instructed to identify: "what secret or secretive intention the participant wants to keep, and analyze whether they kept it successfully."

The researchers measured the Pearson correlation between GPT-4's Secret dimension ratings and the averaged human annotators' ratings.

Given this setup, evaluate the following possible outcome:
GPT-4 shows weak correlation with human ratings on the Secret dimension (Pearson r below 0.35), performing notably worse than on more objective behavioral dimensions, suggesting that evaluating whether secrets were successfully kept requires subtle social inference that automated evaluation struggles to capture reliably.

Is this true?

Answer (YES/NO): YES